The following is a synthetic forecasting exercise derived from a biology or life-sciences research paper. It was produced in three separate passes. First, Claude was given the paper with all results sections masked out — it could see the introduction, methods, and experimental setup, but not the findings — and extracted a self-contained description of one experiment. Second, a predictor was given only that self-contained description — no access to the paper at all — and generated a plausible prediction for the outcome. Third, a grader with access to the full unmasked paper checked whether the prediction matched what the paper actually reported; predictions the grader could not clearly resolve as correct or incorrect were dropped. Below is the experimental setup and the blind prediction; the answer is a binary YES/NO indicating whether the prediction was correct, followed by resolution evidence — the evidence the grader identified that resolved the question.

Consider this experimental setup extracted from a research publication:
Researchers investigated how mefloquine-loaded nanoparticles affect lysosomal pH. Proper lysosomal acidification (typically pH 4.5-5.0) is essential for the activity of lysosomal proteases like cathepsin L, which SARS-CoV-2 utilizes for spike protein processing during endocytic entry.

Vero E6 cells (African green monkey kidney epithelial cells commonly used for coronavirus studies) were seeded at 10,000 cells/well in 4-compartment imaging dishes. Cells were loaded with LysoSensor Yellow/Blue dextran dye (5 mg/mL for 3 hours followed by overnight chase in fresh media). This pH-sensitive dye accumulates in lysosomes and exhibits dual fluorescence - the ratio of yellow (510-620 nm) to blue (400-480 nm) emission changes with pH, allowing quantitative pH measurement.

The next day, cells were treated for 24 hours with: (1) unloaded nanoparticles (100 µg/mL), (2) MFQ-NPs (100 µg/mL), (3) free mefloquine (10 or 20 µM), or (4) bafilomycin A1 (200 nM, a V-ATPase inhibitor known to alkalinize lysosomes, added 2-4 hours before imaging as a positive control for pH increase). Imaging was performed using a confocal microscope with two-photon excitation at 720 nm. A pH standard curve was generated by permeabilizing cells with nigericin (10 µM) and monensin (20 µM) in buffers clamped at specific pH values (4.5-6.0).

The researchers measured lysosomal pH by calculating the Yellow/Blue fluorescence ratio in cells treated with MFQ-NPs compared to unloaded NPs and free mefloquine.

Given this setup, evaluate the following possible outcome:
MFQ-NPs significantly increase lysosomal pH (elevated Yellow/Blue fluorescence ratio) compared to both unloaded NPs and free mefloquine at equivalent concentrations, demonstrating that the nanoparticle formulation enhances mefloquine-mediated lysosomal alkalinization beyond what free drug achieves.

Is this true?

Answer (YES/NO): NO